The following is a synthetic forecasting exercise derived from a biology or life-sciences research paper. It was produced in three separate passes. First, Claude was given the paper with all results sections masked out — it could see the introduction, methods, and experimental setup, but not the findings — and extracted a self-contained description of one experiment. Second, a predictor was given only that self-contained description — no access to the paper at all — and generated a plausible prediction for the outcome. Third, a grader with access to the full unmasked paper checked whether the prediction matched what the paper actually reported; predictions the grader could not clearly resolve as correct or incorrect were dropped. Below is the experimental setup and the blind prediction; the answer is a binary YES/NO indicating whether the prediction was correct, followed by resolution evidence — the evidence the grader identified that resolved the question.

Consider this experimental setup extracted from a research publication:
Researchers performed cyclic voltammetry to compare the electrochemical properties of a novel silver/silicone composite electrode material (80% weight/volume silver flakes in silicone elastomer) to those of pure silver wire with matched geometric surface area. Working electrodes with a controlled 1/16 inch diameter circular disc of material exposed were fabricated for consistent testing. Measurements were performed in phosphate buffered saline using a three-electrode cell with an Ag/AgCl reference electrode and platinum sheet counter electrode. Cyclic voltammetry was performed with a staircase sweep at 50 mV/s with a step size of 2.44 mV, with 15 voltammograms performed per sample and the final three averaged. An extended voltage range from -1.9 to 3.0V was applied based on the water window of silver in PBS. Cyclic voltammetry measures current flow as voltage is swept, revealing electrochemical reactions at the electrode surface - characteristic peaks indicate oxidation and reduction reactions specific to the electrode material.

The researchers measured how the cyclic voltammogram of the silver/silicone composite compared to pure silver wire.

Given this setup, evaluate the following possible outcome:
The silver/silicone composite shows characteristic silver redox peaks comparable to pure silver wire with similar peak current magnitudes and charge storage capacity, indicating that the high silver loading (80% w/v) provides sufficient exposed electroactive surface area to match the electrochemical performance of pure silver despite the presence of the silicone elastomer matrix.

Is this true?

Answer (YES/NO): NO